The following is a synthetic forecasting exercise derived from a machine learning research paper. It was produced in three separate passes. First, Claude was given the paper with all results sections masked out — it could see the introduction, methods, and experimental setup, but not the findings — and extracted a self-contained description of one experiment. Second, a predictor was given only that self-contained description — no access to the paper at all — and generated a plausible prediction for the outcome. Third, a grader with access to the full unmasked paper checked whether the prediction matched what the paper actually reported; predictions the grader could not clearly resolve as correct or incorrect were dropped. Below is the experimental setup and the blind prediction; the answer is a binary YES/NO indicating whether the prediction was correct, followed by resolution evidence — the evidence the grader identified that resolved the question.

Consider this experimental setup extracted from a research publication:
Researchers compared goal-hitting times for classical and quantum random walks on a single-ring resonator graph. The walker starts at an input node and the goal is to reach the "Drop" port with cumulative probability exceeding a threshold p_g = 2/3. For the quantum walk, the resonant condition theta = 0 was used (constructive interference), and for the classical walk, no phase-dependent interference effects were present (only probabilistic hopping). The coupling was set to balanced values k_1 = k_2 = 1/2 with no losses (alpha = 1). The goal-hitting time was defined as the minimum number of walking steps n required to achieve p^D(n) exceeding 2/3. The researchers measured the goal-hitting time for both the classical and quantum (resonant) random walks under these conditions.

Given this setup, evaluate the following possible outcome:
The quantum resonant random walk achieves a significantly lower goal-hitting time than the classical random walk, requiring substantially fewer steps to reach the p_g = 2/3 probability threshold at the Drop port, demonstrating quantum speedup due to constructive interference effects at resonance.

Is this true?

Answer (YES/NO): YES